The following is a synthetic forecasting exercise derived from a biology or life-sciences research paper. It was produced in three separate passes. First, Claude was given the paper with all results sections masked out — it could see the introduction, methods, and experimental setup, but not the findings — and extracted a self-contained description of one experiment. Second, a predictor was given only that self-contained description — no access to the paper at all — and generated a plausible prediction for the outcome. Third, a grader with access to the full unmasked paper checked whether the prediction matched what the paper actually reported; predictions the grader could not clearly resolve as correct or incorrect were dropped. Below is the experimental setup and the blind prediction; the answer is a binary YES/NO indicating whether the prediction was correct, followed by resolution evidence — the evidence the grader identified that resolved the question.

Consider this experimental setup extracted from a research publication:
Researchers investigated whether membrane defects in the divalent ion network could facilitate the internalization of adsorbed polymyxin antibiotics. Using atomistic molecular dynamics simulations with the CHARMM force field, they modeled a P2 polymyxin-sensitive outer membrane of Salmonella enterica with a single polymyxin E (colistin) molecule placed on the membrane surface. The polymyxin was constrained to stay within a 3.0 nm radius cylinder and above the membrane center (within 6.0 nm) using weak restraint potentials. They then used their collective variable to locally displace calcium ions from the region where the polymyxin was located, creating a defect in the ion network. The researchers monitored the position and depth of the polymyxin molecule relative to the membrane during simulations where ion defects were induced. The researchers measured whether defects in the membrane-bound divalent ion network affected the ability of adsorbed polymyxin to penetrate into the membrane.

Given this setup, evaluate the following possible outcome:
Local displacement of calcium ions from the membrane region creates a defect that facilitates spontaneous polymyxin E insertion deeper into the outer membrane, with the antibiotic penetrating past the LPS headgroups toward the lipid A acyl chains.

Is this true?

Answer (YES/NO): NO